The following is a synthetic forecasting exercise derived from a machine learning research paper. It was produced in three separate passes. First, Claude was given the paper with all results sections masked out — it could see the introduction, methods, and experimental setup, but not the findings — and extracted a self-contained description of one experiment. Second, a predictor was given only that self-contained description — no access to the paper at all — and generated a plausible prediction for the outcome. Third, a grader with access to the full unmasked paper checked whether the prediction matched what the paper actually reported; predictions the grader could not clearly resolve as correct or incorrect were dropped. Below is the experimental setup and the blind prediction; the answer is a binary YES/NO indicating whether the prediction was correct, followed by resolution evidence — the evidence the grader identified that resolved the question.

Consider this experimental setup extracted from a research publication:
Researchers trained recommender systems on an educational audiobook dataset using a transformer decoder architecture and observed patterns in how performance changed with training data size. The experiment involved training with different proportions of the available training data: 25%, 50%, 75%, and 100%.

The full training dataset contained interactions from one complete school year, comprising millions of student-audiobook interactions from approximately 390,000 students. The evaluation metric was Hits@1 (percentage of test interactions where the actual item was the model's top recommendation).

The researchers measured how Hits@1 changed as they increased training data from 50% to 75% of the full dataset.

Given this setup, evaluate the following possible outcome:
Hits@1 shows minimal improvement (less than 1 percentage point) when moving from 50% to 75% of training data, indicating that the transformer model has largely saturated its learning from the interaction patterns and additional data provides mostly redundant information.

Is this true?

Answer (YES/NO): NO